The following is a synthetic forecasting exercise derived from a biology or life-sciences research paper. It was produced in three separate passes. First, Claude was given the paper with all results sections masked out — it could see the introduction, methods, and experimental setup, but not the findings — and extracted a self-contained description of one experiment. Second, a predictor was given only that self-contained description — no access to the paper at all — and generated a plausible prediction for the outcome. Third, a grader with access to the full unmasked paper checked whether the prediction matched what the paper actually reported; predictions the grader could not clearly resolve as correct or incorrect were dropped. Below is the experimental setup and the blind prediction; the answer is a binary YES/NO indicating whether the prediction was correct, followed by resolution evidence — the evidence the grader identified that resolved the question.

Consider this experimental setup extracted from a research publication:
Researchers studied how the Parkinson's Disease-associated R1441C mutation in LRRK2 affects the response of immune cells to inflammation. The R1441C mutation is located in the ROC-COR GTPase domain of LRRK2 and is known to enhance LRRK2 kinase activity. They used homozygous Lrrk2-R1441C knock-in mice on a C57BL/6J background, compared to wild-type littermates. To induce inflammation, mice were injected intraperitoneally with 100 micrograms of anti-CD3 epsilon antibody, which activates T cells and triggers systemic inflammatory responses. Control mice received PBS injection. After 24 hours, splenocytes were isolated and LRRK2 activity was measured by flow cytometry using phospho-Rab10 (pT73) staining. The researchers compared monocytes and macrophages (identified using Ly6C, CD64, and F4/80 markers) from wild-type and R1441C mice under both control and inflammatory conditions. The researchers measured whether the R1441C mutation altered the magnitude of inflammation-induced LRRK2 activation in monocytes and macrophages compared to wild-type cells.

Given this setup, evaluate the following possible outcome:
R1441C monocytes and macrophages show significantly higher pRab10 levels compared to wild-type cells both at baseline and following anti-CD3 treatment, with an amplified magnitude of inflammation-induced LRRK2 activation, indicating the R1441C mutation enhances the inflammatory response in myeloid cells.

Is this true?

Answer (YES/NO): YES